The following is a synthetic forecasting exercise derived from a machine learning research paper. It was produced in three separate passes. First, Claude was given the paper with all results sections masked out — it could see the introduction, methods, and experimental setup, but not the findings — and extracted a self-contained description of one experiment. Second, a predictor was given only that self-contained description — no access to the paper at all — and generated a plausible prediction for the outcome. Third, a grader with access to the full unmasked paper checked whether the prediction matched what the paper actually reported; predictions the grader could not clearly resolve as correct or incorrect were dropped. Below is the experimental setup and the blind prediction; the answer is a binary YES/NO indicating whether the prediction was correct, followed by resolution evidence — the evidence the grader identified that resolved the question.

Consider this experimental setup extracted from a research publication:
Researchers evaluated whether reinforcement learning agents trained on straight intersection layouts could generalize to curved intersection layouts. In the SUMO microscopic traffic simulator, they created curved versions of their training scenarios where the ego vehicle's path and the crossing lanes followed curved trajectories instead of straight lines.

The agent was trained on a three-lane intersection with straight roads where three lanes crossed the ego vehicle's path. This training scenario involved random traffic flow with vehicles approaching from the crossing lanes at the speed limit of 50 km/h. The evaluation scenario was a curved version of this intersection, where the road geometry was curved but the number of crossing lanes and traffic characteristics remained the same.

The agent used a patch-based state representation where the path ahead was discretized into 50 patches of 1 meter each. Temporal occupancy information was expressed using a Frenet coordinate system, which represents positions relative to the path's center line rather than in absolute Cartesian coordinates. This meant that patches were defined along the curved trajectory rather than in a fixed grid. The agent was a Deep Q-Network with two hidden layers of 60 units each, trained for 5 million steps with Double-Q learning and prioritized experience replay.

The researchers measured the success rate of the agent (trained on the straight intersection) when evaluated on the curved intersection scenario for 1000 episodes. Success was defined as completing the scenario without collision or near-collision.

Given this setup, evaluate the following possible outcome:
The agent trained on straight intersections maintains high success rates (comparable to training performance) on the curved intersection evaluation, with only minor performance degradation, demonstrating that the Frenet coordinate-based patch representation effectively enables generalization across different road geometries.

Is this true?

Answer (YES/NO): YES